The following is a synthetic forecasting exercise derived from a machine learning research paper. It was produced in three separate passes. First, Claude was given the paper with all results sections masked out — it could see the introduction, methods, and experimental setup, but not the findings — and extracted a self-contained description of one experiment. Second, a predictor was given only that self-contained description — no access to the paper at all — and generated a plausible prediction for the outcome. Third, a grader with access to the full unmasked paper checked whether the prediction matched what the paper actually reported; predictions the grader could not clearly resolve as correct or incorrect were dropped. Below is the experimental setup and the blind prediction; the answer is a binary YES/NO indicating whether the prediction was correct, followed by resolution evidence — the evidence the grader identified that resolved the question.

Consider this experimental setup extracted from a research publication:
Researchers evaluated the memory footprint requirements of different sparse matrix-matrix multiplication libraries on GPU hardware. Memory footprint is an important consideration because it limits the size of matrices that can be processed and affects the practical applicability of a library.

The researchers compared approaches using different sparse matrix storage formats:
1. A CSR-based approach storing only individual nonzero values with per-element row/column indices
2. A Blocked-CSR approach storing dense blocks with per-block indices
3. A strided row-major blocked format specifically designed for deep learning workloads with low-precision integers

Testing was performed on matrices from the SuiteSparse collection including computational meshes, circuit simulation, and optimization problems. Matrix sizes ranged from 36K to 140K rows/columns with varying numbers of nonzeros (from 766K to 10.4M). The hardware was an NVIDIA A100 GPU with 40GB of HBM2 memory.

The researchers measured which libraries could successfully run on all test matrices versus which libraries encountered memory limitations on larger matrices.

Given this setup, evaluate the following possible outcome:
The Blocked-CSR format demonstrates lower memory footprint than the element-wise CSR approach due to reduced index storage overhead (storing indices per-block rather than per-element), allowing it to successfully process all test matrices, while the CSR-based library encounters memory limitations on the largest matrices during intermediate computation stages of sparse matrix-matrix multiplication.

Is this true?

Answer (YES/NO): NO